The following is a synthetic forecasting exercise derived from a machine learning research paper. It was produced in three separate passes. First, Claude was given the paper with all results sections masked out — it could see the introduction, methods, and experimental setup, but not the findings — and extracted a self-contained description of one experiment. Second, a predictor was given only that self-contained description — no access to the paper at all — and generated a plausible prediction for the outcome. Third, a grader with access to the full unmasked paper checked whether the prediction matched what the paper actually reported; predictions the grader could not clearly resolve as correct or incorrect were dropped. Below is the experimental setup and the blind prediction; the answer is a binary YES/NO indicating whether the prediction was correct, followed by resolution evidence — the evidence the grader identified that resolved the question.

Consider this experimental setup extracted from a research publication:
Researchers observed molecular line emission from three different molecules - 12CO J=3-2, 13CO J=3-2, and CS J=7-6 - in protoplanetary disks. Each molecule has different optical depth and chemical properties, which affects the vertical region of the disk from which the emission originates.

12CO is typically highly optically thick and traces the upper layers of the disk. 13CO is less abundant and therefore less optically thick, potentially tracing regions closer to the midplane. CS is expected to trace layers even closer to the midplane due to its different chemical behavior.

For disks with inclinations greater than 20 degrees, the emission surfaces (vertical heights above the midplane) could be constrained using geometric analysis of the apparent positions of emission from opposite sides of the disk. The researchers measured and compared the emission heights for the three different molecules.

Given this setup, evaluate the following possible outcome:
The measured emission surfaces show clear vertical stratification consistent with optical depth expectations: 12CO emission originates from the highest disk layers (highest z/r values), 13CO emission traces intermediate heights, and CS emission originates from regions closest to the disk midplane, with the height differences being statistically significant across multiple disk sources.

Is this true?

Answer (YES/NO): YES